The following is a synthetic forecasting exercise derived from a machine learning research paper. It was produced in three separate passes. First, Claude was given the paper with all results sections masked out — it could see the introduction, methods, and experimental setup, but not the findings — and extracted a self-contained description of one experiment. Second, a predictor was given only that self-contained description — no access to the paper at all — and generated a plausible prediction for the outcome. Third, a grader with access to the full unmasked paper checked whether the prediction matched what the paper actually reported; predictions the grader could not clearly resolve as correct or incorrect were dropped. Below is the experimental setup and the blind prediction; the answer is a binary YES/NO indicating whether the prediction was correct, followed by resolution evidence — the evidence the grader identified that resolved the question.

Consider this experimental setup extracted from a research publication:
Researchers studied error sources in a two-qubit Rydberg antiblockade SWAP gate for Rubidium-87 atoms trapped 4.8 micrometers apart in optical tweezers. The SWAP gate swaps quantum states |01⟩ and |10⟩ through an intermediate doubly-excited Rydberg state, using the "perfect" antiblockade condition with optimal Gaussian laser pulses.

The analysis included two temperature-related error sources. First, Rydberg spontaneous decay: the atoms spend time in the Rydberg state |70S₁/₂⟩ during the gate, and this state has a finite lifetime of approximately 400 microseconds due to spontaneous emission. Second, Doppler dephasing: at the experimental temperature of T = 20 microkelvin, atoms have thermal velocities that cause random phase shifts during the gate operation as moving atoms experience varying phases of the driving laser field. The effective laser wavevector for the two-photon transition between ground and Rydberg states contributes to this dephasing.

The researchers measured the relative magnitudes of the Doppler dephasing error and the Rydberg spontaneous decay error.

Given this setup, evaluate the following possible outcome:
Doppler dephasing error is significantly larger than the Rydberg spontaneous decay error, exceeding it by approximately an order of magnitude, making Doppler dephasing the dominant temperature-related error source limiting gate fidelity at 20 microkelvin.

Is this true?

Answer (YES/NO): NO